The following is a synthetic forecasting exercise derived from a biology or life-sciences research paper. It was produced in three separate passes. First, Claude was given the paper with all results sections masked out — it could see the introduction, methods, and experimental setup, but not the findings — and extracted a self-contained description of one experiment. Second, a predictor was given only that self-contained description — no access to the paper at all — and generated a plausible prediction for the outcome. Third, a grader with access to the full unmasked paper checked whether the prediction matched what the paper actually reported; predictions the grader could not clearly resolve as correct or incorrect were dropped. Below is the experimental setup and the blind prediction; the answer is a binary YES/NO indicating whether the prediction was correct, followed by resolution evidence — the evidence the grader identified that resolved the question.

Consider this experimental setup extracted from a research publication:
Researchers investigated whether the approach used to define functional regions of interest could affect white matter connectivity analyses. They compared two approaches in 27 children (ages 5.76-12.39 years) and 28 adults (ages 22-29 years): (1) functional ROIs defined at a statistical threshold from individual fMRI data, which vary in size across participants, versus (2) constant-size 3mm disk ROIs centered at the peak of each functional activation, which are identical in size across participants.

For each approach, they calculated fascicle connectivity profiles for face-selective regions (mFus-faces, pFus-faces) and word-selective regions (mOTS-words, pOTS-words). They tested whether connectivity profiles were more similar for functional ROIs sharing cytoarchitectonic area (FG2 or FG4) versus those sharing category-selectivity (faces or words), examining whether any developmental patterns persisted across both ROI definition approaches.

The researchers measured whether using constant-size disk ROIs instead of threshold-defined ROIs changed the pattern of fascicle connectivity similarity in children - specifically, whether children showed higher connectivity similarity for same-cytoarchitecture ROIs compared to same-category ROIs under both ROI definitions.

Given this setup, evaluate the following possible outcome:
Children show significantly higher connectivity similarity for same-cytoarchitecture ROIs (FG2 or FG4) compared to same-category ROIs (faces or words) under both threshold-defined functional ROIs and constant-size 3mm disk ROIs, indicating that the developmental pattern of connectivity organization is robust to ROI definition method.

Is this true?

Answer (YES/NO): YES